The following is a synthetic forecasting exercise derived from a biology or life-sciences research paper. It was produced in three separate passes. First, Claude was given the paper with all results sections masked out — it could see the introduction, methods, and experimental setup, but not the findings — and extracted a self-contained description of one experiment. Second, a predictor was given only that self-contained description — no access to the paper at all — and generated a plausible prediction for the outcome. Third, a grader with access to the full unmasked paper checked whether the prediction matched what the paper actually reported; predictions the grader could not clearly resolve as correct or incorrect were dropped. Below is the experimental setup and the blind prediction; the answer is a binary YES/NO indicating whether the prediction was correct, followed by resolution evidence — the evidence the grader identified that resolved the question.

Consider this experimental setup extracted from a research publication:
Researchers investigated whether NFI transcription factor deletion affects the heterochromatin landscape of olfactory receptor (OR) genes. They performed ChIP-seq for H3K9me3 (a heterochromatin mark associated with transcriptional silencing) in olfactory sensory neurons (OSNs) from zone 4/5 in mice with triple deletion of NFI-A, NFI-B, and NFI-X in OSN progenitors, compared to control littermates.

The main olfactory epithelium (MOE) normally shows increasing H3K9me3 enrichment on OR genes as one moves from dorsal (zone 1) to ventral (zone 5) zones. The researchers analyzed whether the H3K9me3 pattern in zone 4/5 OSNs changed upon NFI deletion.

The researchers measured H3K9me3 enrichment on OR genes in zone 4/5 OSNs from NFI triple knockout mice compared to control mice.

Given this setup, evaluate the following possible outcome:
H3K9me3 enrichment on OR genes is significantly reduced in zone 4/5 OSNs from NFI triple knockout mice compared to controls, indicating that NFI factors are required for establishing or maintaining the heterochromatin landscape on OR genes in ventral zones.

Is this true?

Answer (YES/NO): YES